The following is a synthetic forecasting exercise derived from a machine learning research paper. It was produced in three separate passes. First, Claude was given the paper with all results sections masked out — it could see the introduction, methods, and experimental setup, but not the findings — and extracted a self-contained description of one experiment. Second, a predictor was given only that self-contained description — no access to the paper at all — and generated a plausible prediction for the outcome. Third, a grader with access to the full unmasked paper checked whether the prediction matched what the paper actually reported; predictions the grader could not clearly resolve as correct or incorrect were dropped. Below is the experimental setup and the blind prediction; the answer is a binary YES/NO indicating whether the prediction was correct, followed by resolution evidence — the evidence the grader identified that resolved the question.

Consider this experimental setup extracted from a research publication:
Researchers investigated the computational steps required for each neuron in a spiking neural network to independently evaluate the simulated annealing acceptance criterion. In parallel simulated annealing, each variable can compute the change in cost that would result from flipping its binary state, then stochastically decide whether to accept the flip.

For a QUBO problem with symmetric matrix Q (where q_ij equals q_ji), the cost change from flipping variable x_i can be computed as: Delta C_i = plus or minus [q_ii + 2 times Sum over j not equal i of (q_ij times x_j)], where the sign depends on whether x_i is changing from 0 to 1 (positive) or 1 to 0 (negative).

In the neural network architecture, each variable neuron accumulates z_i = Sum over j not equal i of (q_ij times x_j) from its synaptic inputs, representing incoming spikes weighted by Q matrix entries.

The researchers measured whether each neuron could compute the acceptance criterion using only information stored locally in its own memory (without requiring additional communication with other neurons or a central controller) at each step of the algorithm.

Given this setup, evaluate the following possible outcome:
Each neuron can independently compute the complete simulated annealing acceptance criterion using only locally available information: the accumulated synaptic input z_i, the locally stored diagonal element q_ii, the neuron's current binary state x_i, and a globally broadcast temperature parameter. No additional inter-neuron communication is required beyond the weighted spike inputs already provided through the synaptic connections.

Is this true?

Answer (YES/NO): YES